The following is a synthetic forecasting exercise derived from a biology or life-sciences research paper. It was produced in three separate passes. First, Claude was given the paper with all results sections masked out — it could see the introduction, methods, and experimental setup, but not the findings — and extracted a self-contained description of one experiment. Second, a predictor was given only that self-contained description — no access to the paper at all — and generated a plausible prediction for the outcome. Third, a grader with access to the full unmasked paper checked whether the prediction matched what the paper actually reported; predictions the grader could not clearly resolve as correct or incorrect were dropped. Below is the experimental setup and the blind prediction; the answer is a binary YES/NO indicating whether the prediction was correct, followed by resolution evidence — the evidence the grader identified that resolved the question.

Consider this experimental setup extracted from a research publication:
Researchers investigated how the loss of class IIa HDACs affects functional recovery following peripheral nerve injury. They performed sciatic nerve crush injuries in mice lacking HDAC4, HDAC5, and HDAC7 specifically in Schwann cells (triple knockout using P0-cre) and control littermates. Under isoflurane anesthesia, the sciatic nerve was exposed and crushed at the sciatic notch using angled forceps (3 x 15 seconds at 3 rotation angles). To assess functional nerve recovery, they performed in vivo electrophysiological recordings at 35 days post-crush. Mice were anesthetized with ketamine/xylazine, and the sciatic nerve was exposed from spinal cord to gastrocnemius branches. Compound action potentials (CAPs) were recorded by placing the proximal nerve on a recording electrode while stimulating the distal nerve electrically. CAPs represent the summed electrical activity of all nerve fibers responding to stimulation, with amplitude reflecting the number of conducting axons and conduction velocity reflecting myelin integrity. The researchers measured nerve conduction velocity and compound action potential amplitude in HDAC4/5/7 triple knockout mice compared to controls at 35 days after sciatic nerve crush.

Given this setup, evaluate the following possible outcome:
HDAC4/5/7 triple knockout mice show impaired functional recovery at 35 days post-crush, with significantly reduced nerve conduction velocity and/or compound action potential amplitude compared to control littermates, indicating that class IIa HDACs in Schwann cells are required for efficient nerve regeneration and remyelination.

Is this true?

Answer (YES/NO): YES